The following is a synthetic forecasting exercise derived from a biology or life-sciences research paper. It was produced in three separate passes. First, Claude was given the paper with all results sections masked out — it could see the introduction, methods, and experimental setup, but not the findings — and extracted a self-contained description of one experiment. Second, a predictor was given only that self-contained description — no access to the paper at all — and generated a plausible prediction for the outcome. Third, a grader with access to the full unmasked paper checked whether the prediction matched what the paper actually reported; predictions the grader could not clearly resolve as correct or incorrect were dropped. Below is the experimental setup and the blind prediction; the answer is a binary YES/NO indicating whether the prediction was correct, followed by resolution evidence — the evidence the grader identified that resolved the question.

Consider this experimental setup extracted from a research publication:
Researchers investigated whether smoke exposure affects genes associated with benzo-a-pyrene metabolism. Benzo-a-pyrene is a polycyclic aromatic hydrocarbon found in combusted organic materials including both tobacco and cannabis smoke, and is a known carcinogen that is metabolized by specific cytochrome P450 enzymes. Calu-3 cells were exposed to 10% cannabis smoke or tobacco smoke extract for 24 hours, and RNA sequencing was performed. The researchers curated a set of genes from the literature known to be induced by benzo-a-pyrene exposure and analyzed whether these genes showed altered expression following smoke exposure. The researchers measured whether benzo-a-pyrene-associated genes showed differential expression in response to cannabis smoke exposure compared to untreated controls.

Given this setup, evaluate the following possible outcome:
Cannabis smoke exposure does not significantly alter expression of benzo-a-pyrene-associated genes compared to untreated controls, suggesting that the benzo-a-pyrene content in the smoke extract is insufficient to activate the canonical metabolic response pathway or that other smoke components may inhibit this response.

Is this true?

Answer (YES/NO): NO